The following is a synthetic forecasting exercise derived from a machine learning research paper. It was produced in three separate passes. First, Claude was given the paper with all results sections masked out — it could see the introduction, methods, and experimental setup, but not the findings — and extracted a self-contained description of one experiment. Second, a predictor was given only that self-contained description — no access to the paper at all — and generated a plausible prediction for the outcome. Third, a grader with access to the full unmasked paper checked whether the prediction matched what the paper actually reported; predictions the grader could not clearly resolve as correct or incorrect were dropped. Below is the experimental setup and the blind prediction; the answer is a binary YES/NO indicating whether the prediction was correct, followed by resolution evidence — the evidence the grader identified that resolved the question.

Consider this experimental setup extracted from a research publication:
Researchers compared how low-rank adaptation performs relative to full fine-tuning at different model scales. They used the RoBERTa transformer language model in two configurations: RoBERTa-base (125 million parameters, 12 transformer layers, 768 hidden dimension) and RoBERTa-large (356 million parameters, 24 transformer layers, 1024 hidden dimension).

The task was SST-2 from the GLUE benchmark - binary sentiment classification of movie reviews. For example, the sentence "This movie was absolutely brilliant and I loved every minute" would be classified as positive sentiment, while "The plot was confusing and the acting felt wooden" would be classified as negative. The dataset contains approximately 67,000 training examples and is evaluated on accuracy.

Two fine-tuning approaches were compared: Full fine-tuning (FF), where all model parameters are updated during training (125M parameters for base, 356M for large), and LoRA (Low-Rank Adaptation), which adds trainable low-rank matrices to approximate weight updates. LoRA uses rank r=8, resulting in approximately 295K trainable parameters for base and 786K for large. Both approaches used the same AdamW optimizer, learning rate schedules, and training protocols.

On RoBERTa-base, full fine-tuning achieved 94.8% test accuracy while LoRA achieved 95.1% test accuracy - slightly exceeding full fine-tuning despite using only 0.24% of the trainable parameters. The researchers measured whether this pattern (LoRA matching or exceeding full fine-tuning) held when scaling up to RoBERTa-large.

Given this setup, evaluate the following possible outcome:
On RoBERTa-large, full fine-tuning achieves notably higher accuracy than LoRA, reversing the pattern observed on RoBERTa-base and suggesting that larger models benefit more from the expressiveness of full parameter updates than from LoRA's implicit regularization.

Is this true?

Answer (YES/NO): NO